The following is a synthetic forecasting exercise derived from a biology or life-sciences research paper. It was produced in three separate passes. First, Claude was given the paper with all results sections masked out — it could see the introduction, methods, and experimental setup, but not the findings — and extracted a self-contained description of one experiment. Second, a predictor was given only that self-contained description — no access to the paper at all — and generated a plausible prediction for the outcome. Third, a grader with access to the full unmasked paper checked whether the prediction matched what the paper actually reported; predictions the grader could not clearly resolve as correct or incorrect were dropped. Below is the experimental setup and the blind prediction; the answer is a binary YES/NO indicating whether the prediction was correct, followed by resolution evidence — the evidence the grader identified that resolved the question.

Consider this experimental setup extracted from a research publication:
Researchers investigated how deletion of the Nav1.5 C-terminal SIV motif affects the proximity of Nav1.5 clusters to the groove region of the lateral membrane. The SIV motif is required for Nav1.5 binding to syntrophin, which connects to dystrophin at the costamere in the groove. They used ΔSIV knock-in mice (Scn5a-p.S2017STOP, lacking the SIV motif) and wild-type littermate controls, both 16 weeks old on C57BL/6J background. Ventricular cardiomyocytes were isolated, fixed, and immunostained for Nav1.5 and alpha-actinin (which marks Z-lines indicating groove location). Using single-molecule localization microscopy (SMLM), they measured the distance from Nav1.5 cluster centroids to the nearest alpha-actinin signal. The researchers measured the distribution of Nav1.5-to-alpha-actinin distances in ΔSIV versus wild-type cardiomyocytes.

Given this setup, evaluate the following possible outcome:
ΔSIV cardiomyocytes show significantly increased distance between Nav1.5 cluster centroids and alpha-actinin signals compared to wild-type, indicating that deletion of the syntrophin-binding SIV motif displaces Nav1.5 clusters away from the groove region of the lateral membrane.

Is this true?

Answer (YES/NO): NO